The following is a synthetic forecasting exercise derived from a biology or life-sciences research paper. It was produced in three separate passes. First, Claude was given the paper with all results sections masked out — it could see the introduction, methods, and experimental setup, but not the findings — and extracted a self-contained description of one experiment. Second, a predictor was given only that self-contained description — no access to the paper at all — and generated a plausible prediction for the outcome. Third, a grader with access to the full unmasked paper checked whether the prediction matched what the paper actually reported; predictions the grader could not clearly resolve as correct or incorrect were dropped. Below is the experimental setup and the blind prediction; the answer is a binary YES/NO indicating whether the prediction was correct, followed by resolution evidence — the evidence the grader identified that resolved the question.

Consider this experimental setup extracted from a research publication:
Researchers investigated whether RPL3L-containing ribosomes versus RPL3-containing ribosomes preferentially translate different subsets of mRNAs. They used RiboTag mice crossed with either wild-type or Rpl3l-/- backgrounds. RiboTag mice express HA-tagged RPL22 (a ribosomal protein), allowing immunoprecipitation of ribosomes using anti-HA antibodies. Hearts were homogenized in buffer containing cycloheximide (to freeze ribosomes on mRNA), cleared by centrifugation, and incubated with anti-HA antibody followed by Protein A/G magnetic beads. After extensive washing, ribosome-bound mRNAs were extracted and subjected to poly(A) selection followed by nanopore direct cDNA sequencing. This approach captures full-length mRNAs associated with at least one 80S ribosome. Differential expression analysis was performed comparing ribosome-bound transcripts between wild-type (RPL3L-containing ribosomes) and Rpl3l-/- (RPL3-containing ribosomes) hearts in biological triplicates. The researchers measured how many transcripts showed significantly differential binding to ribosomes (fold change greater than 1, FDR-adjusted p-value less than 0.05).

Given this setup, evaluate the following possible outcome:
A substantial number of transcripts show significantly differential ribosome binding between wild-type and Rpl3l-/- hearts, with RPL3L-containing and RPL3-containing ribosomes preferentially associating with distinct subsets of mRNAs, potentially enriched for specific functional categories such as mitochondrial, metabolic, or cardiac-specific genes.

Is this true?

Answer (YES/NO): NO